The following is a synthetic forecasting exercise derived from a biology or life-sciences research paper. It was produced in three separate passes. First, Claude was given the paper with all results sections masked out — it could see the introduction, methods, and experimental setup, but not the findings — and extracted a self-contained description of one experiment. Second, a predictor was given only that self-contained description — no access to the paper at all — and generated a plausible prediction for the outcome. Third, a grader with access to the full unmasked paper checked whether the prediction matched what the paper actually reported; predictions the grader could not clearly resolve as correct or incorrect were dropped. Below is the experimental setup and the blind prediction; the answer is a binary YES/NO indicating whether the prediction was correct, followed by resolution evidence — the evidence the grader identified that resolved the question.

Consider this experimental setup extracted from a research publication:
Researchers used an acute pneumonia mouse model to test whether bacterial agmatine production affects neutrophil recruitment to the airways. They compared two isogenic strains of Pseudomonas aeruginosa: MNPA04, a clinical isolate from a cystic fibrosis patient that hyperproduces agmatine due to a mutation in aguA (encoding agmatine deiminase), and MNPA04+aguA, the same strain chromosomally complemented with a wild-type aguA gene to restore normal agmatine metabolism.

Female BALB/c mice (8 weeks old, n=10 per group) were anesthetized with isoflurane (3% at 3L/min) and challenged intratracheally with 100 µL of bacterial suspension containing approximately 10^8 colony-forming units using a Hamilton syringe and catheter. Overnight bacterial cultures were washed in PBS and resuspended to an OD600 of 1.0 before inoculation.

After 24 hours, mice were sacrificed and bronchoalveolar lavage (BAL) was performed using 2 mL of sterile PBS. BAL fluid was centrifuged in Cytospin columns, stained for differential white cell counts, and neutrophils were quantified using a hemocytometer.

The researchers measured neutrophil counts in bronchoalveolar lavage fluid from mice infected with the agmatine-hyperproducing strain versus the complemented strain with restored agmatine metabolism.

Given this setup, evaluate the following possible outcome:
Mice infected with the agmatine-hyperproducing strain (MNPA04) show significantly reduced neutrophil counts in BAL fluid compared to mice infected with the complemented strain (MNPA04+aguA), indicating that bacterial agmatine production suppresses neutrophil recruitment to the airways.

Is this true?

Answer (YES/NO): YES